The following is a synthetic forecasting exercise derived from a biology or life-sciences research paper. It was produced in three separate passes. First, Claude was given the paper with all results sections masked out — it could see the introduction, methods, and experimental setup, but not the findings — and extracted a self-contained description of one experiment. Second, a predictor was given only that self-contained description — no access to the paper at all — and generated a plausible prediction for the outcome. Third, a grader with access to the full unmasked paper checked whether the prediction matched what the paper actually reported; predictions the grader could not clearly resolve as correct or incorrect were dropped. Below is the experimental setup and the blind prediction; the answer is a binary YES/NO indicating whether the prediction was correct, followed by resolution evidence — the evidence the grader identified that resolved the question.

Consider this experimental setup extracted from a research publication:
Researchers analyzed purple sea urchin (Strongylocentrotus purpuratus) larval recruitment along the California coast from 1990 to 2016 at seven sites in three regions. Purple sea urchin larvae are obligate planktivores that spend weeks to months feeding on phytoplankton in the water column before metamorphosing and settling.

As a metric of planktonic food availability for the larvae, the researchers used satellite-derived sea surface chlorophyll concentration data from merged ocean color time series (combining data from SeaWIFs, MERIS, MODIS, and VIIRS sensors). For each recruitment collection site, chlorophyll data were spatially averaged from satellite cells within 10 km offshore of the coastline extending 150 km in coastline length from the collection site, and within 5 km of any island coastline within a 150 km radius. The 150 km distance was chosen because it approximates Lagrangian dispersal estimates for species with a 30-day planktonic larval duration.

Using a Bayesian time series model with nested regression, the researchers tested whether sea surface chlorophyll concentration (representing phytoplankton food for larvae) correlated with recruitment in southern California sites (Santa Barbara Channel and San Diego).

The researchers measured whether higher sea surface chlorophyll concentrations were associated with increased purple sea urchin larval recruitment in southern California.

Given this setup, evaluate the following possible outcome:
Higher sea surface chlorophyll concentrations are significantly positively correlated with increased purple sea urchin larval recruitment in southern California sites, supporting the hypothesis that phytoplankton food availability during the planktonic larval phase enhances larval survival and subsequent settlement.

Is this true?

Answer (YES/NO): NO